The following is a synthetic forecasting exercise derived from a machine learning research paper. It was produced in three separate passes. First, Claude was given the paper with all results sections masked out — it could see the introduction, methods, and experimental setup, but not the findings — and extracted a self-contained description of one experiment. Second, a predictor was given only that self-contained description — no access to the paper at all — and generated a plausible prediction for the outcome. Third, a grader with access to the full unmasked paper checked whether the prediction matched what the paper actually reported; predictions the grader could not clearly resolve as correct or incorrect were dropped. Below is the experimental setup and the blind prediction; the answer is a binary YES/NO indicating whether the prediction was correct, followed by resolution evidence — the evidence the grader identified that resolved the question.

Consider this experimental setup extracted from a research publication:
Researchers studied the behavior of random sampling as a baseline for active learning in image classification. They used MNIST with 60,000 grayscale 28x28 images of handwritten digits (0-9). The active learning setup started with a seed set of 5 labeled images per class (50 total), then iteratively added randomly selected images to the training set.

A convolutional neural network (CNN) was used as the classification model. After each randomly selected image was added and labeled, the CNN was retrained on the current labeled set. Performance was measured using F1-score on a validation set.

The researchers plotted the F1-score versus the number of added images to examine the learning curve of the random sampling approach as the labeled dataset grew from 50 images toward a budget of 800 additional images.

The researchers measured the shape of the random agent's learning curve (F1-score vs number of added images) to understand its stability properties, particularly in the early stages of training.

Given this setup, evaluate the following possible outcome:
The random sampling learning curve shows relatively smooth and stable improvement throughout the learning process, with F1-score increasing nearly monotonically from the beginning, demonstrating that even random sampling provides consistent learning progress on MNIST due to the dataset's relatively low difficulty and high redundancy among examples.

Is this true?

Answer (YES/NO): NO